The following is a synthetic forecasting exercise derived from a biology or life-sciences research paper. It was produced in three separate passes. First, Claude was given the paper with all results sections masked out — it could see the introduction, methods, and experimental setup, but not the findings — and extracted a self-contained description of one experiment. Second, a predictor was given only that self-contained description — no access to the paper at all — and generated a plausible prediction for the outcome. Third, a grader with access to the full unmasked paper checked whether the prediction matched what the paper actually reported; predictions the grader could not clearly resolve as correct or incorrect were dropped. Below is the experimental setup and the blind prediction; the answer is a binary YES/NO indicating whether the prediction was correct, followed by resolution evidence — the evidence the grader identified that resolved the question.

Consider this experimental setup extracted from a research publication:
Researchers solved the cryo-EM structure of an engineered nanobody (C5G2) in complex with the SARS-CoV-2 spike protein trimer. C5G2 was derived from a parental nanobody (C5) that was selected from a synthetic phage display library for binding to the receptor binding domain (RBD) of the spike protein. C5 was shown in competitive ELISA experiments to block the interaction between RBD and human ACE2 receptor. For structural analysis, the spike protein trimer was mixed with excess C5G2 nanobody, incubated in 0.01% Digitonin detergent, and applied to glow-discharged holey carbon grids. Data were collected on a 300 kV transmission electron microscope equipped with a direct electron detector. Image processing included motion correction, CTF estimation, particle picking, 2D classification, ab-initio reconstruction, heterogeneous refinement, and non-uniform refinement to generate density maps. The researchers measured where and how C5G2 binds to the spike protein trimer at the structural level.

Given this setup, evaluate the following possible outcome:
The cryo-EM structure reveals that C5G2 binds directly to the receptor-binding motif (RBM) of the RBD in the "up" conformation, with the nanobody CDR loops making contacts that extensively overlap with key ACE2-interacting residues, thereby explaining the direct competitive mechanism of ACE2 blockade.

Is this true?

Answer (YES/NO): NO